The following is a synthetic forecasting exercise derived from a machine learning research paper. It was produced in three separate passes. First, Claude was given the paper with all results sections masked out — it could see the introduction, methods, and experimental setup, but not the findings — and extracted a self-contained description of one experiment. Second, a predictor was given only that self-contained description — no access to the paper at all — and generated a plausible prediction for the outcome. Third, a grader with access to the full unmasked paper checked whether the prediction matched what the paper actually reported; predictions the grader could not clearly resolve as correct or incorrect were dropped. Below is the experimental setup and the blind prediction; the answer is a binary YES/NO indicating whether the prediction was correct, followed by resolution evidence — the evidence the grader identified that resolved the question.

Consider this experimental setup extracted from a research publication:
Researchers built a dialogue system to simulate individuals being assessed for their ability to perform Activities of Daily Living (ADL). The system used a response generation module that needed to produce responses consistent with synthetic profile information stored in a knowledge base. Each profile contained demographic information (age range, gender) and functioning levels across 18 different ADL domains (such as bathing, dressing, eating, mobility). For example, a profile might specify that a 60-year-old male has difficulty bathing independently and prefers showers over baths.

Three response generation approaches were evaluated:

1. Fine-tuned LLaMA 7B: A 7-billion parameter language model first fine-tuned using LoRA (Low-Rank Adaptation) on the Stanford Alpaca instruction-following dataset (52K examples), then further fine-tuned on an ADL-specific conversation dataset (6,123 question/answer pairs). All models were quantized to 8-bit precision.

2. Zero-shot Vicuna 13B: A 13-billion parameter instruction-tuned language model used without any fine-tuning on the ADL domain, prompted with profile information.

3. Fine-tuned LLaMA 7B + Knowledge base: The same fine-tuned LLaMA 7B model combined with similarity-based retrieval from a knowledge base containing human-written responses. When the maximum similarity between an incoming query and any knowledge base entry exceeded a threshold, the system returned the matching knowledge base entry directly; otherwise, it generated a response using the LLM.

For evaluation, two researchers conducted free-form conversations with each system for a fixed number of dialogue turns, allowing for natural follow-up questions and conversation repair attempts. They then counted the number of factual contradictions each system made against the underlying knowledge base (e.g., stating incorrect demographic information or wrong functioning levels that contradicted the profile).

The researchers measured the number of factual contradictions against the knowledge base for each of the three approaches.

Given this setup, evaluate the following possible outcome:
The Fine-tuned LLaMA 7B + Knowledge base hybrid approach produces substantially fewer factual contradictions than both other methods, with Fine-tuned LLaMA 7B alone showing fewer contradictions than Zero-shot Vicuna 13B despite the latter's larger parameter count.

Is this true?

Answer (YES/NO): YES